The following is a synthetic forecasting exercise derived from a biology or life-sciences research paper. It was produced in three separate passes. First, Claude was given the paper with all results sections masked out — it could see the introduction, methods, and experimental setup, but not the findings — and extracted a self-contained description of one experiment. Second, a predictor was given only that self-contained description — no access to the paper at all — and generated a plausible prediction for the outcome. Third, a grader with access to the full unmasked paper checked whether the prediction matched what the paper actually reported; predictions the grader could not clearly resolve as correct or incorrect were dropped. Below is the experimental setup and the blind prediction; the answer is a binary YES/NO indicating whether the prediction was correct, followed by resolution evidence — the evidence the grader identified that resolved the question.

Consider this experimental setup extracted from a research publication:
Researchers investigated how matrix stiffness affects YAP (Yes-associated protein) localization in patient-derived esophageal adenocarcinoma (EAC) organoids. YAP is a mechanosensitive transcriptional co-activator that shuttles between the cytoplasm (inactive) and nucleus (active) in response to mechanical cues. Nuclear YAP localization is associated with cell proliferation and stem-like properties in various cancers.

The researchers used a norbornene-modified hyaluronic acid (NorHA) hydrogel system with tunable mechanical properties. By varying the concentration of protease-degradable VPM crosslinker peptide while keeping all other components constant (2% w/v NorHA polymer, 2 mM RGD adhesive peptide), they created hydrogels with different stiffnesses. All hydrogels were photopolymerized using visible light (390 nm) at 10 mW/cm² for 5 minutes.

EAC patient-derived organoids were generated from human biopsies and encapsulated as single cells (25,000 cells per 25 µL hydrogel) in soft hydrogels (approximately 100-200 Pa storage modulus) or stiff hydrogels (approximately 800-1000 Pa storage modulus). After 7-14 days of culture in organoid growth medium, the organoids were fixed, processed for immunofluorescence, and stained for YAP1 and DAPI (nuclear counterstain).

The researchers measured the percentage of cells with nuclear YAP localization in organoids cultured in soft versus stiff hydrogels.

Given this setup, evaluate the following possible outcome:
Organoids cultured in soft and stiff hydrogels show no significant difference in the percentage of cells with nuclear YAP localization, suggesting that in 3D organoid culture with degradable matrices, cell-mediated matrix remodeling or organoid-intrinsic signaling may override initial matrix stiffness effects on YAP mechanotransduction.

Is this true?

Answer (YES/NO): NO